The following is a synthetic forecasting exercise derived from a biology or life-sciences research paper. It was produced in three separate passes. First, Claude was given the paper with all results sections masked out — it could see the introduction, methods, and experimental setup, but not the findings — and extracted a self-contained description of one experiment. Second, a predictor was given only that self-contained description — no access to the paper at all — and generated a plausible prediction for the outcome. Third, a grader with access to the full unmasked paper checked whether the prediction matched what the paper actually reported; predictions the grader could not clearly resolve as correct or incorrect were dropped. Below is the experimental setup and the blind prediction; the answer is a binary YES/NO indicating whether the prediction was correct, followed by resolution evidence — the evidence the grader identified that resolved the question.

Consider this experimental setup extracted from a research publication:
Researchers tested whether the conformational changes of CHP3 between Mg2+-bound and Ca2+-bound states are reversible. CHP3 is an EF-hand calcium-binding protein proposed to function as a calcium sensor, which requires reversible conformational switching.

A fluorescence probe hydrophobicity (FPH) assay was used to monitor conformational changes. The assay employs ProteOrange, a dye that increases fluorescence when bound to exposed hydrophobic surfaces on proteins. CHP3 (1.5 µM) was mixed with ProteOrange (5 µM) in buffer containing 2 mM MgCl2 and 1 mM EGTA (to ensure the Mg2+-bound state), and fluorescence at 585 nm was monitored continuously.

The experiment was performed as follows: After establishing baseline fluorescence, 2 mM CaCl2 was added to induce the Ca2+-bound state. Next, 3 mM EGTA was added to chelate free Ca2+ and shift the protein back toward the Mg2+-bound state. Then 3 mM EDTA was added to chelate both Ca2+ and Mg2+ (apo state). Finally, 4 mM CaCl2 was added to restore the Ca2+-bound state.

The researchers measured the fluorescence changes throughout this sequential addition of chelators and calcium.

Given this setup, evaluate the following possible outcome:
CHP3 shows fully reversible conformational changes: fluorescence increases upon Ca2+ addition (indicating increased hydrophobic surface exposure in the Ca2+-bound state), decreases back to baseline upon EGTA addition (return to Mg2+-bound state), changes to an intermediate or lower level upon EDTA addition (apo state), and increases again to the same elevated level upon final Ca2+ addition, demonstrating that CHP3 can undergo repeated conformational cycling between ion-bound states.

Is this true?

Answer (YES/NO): NO